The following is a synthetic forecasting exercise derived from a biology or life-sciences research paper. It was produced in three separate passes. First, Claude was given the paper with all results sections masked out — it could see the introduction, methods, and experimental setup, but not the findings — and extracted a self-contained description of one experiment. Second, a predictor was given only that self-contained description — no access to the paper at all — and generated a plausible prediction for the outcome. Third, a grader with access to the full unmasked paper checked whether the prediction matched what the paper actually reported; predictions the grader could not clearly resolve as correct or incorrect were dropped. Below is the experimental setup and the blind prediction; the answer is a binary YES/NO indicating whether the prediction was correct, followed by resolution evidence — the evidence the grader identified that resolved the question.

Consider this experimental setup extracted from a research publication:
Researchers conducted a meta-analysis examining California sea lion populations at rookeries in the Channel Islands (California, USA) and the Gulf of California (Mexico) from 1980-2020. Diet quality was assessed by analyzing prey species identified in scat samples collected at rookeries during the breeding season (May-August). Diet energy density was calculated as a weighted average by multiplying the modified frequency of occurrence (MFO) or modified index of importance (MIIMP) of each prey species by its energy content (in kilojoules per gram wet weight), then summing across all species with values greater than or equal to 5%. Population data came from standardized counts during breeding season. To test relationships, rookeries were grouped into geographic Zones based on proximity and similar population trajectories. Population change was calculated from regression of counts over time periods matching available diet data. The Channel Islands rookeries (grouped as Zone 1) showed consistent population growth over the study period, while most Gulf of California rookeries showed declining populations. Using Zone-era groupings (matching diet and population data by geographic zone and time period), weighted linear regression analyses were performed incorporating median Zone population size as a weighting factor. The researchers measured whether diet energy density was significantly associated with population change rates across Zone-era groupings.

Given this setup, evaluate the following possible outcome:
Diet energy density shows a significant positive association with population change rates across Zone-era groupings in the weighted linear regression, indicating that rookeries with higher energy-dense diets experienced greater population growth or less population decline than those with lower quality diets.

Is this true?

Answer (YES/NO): NO